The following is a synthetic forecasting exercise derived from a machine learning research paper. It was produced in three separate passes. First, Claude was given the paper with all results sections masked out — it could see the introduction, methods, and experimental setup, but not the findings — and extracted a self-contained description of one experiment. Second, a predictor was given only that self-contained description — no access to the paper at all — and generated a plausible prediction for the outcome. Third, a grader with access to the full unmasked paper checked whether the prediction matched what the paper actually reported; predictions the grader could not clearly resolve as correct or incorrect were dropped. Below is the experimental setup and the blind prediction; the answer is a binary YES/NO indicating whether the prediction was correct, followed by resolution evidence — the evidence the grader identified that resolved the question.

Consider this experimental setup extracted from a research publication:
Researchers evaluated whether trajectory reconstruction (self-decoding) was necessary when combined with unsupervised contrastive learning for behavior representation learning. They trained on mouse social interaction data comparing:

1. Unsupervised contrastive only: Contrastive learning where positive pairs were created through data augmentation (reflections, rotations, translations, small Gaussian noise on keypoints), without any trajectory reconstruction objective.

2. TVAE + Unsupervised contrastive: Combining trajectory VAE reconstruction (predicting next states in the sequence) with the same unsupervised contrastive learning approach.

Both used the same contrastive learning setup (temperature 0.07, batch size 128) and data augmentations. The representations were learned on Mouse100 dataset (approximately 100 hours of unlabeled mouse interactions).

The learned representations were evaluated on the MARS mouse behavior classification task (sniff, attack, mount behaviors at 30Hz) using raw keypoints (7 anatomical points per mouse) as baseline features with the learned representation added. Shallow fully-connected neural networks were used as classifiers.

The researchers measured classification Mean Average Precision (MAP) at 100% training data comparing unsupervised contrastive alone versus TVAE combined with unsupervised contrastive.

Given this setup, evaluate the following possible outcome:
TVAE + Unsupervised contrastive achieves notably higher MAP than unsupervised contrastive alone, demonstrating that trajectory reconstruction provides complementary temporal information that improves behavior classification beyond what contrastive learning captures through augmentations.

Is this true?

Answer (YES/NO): YES